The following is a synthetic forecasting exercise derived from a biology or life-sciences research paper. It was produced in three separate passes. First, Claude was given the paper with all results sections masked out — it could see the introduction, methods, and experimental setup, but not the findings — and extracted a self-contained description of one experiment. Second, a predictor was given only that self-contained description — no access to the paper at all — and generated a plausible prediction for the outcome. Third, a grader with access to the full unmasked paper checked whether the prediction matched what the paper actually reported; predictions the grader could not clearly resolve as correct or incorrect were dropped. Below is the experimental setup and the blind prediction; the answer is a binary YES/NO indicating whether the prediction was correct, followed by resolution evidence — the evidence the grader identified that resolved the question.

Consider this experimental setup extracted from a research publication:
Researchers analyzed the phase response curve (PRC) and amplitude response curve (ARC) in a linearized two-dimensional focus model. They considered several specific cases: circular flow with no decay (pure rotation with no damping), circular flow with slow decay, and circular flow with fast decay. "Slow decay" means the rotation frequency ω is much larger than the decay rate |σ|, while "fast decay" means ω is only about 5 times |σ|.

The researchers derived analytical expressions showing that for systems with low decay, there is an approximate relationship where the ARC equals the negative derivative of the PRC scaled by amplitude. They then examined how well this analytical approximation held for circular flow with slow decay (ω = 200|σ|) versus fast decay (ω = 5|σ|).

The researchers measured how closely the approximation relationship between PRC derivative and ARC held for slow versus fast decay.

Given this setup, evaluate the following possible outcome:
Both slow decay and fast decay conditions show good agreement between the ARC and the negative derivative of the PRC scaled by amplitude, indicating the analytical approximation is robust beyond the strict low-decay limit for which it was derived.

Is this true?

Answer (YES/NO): NO